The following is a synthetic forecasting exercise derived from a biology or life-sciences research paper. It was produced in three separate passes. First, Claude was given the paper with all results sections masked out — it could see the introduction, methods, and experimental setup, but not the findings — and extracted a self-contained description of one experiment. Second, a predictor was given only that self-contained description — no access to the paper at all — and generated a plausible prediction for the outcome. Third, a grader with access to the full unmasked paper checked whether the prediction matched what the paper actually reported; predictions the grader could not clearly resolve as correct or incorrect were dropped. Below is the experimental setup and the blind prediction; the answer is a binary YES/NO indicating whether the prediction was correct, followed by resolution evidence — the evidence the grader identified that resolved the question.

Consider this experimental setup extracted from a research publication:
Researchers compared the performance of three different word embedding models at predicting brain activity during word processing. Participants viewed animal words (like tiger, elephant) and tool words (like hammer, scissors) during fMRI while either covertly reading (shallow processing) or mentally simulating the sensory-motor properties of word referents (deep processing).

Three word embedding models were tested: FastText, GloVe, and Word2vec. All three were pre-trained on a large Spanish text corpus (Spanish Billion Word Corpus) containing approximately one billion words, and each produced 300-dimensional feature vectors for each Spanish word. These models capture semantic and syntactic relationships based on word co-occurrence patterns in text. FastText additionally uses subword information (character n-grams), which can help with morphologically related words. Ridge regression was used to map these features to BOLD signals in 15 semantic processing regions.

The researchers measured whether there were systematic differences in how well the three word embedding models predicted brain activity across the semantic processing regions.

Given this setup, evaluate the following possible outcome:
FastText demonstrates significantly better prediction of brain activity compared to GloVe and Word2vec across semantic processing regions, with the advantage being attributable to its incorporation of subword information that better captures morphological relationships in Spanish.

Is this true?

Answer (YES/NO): NO